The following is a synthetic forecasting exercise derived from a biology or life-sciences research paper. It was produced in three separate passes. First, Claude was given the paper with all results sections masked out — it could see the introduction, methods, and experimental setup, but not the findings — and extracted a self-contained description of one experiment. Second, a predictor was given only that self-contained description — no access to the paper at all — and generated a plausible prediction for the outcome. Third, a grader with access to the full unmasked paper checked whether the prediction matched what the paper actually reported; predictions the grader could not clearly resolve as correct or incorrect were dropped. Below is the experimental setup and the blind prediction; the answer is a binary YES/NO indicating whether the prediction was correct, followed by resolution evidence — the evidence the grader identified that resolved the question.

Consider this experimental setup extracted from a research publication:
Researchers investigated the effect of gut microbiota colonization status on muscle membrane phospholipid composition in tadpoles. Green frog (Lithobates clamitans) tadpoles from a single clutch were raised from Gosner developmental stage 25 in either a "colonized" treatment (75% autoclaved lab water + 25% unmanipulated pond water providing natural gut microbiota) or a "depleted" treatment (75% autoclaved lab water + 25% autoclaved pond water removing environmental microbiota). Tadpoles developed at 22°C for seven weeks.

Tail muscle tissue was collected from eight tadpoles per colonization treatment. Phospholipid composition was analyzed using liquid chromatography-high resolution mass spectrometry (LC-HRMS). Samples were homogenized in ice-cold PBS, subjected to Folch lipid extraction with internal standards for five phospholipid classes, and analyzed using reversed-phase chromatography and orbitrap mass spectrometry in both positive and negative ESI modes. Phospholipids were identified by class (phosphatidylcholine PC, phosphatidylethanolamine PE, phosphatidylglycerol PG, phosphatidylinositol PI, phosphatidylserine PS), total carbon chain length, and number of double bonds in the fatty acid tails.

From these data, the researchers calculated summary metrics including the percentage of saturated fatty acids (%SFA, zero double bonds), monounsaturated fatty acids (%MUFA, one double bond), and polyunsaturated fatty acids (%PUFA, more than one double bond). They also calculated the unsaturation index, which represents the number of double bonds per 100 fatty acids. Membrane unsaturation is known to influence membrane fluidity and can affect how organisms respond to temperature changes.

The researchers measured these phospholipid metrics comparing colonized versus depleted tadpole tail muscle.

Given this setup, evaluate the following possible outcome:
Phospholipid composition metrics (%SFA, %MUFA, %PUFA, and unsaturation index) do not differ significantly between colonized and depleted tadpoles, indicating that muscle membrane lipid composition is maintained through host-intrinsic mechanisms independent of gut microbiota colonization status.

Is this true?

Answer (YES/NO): YES